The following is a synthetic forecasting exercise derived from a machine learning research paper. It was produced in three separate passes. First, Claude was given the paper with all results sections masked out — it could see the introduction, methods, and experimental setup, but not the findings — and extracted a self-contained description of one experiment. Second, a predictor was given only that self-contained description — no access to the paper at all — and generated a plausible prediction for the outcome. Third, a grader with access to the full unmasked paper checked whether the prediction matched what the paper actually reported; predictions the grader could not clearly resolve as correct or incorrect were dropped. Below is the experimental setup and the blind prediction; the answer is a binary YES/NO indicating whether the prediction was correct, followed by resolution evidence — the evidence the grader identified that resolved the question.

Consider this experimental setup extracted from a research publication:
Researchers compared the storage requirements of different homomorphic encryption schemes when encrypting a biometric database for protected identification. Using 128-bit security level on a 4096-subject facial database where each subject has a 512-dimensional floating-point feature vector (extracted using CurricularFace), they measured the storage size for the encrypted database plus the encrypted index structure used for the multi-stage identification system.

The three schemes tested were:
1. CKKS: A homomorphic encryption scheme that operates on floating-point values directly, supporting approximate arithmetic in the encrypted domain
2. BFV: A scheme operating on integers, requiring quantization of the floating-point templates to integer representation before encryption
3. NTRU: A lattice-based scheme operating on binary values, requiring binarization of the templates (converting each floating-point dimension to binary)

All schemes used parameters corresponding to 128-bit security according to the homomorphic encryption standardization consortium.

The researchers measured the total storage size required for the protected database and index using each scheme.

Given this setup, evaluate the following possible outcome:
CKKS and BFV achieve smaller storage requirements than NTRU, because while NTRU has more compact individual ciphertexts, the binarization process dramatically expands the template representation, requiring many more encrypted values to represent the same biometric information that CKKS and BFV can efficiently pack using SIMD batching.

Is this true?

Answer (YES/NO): NO